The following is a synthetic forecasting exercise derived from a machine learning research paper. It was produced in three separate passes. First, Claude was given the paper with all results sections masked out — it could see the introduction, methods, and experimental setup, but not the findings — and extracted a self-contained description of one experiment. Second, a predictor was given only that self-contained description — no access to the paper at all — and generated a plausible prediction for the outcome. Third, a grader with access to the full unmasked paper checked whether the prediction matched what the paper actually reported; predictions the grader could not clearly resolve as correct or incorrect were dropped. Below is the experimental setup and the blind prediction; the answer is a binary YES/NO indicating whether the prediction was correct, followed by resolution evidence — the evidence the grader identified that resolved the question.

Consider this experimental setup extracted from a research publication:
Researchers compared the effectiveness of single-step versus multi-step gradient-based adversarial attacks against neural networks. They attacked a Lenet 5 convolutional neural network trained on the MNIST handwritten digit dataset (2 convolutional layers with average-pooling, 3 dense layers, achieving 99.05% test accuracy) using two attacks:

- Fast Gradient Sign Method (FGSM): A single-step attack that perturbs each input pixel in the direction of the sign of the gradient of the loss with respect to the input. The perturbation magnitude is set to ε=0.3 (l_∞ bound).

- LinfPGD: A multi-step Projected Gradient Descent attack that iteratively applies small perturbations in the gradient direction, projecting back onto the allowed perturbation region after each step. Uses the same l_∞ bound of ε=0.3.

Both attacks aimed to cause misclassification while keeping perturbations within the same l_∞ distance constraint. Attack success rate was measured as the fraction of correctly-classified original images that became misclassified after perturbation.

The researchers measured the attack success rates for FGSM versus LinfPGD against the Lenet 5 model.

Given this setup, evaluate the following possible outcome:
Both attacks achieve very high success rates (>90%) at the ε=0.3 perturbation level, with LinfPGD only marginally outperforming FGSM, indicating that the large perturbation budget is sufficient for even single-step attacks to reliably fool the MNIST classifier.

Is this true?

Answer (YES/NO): NO